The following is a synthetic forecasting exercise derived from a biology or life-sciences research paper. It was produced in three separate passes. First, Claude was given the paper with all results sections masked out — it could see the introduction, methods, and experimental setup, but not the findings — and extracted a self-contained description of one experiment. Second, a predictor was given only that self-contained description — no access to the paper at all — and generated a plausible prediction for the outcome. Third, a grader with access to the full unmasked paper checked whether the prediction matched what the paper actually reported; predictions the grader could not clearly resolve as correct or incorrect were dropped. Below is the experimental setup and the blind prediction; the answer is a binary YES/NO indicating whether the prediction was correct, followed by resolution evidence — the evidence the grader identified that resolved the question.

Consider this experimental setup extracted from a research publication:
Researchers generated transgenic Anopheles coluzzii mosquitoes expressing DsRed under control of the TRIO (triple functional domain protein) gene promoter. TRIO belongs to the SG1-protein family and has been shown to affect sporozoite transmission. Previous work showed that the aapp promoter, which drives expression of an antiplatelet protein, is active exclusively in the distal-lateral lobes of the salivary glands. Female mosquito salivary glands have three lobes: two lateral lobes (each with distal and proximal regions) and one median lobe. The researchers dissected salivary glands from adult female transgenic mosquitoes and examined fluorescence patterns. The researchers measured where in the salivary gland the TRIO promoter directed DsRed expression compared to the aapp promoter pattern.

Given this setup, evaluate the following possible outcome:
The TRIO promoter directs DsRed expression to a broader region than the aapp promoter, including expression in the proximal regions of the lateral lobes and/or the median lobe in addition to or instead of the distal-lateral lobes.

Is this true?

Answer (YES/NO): NO